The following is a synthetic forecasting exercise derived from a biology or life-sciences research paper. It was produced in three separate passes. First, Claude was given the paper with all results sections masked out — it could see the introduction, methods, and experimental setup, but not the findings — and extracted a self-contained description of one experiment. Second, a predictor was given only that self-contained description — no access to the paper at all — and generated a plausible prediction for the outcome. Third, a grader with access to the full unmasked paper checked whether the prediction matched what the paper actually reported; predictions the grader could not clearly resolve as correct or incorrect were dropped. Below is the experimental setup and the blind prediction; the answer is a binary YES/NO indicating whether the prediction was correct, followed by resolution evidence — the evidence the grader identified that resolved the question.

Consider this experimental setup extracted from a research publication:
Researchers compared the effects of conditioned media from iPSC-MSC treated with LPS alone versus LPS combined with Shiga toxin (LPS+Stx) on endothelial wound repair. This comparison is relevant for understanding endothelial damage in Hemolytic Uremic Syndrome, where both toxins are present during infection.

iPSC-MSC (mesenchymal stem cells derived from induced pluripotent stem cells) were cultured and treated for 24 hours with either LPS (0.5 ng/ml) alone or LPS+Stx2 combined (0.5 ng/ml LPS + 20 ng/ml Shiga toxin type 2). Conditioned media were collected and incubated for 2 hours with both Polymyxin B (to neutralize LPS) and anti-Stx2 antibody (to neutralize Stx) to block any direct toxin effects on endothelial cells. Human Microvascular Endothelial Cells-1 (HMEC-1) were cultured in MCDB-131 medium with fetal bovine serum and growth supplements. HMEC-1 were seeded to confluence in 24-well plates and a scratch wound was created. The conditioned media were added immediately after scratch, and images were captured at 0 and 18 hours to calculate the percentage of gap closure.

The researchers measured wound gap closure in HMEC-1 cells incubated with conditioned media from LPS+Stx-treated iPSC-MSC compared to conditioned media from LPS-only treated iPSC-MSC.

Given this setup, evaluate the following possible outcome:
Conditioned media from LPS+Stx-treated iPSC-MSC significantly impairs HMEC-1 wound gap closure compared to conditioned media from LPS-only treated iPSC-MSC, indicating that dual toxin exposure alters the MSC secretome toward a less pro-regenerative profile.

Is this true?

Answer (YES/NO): YES